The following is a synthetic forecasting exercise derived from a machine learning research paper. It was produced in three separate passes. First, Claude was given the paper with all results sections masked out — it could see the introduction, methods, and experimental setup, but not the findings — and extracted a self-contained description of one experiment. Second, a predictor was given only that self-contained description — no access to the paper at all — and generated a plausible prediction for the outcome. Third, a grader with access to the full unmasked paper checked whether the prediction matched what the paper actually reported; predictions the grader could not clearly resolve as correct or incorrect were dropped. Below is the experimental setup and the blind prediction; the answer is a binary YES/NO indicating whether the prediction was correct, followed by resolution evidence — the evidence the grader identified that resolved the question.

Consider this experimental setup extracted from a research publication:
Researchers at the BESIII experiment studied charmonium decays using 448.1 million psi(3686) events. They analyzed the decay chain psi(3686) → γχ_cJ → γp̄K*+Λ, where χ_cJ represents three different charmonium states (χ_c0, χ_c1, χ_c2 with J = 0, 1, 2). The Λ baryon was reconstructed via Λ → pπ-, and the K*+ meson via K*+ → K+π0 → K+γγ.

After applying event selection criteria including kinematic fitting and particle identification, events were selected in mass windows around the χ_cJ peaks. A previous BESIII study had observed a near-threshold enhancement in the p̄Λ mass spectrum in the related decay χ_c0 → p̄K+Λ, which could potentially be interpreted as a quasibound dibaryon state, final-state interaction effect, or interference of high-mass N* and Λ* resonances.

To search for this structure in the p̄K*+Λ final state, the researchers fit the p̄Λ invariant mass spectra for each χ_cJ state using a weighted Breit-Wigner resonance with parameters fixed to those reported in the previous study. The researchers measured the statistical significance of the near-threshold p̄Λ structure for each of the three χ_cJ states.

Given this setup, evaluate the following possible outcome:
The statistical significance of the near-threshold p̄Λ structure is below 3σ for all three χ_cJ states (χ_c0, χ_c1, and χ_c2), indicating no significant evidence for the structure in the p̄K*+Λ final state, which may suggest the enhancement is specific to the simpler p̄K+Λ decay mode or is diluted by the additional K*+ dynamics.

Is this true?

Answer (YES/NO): YES